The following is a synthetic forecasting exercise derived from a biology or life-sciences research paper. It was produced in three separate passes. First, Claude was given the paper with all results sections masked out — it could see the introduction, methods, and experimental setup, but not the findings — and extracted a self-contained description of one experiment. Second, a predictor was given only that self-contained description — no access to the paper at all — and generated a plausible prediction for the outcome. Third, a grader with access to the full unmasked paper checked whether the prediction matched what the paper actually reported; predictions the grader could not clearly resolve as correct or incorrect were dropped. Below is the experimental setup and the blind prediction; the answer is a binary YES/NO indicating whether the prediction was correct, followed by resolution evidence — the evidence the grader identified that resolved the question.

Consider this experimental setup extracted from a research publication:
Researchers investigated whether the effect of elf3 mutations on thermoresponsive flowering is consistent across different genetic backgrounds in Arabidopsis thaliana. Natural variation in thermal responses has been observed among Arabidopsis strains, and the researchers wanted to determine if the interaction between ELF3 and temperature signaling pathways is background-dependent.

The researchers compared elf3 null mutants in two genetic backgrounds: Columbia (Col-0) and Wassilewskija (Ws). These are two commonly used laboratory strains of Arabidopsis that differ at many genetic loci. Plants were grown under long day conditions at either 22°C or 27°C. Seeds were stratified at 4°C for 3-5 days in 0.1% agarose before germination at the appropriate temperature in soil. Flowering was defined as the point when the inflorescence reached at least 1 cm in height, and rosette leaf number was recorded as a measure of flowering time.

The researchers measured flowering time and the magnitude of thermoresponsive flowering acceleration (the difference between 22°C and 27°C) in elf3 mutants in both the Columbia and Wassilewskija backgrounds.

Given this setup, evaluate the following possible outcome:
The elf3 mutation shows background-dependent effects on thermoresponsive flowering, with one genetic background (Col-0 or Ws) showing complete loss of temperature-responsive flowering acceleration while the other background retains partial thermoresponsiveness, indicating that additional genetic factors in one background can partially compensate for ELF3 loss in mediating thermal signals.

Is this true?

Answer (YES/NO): NO